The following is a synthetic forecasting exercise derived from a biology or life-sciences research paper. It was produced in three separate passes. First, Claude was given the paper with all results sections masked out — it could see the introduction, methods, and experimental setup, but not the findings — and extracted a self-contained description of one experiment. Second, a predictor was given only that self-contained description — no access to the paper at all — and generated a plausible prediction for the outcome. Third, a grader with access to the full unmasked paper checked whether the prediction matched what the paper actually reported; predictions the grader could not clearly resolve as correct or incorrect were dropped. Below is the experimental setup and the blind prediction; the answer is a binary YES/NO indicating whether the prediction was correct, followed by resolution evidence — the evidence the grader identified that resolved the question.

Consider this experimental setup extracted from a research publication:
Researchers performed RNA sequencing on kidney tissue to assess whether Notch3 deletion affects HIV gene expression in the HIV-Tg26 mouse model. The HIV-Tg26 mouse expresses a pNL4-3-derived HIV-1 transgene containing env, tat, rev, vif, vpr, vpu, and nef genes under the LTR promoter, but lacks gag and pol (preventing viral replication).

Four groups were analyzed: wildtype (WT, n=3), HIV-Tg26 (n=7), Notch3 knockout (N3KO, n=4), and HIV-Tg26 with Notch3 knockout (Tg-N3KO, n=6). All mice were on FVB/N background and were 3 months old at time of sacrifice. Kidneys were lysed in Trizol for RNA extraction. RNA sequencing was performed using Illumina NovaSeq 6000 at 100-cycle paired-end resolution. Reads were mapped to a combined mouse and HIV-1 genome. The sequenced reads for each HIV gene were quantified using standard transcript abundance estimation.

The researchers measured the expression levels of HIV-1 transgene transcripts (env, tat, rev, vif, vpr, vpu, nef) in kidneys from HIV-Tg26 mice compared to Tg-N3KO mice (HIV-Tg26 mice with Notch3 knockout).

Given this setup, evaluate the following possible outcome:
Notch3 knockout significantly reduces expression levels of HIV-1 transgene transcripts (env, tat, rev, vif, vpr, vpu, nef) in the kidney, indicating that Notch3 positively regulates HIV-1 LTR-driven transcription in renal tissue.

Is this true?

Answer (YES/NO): NO